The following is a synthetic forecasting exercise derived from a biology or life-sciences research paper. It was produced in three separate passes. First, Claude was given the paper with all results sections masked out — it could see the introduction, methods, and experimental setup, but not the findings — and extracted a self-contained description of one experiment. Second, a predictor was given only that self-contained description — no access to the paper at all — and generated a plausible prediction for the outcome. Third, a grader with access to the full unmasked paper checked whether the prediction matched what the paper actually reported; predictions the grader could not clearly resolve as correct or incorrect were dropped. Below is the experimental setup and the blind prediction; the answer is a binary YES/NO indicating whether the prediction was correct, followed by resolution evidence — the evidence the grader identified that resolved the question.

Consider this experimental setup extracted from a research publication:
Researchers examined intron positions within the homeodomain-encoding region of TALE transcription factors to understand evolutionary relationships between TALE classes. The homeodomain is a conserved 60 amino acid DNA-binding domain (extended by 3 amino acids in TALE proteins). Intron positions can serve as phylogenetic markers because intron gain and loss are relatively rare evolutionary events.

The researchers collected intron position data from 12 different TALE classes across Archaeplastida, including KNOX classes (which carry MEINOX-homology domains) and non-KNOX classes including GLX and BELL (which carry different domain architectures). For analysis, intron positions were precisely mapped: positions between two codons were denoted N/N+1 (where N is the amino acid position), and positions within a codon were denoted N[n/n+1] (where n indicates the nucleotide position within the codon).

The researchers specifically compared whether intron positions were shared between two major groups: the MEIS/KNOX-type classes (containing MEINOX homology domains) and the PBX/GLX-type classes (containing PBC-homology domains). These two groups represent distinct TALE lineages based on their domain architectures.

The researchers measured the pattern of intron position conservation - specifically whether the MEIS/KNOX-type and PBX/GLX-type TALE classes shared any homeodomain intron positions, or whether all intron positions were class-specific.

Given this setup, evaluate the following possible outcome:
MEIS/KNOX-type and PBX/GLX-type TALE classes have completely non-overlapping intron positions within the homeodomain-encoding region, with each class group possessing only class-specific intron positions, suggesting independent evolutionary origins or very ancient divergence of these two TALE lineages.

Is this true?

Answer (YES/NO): NO